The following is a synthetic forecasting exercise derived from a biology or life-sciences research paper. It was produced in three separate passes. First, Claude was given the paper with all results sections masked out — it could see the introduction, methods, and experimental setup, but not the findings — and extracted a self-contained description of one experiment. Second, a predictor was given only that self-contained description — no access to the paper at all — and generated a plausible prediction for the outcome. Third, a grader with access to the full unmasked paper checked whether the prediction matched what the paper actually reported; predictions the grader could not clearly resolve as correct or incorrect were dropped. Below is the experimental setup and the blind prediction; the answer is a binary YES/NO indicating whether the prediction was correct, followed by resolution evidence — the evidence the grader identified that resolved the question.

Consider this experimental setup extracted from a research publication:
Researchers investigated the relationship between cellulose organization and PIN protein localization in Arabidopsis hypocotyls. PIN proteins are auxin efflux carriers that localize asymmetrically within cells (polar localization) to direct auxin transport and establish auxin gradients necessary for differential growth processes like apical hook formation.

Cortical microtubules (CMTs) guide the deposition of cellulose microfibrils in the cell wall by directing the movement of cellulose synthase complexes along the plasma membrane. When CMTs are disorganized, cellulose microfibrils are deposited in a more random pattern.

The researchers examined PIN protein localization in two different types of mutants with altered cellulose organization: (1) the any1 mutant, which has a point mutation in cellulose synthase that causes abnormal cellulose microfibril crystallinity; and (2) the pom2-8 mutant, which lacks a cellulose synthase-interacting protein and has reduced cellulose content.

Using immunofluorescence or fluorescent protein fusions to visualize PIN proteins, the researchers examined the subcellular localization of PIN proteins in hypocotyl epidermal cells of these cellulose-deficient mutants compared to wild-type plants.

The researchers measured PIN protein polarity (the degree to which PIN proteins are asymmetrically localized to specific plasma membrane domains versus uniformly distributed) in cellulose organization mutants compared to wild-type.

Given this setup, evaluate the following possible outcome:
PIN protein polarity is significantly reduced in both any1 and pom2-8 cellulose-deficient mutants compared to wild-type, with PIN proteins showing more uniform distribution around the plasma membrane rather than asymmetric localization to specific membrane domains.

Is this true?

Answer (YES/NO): YES